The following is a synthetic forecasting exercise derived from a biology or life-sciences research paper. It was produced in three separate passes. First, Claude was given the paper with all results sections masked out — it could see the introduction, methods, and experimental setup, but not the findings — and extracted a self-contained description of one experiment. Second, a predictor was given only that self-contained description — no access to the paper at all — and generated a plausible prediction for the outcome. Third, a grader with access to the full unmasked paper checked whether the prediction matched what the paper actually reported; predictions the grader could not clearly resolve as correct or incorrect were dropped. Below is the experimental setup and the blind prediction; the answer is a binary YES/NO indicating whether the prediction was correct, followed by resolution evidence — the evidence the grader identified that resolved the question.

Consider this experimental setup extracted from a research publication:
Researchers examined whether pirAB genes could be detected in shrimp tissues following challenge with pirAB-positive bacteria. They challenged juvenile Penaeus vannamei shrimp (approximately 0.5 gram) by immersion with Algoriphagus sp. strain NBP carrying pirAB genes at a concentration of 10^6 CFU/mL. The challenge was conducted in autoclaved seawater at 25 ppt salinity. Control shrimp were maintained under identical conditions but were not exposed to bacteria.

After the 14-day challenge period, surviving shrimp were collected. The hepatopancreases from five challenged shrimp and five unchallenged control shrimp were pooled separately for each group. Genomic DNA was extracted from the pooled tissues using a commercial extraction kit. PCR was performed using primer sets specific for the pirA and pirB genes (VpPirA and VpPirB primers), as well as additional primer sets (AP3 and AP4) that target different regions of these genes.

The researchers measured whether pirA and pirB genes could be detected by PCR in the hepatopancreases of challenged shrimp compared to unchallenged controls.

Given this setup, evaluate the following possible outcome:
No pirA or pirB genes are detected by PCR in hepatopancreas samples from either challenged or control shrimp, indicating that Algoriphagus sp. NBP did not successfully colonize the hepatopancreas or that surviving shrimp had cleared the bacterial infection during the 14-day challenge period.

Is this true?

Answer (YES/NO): NO